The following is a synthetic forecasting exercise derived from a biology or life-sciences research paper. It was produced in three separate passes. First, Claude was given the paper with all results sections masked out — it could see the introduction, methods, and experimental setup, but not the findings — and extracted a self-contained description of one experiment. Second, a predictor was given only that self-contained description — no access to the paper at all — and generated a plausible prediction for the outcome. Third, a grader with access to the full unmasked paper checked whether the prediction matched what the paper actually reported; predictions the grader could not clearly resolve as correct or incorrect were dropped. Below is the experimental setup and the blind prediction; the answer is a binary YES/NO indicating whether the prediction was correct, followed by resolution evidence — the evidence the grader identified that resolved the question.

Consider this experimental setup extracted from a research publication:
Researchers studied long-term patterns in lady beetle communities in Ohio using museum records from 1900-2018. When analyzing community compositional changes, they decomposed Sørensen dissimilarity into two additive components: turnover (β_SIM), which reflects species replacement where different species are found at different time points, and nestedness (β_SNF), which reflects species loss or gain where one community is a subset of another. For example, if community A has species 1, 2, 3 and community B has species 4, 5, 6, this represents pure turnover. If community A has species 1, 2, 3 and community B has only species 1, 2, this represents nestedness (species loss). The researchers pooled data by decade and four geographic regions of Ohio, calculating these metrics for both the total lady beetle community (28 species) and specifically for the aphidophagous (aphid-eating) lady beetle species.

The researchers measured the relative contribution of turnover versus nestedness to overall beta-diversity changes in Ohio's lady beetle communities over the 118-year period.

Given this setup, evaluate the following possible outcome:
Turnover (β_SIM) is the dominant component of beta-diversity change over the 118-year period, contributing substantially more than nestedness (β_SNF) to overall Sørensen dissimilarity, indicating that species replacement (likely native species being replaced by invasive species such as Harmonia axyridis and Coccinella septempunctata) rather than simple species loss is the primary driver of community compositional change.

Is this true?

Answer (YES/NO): NO